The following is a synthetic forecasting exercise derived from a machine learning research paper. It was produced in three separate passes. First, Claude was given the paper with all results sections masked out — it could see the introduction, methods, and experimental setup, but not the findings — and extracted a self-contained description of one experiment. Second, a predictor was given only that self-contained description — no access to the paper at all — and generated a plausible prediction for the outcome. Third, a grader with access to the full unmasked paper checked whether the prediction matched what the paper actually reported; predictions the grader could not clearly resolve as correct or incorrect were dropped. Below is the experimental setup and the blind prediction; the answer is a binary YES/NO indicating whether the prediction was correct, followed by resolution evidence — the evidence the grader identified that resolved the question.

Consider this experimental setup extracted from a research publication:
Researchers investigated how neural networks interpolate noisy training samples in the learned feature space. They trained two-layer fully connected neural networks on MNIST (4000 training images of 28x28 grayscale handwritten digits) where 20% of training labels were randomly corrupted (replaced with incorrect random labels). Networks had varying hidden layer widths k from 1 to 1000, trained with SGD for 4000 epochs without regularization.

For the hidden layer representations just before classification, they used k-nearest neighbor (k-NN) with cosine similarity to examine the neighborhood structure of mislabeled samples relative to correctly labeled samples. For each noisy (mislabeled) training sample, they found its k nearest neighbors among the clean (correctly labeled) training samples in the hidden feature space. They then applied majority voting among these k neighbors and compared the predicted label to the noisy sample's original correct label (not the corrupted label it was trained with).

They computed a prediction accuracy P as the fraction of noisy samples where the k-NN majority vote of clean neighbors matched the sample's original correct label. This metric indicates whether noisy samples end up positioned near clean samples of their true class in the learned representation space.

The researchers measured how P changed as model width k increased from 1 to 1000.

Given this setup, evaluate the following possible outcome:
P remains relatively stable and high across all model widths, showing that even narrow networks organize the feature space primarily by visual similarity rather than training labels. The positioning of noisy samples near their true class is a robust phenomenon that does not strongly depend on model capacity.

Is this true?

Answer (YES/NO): NO